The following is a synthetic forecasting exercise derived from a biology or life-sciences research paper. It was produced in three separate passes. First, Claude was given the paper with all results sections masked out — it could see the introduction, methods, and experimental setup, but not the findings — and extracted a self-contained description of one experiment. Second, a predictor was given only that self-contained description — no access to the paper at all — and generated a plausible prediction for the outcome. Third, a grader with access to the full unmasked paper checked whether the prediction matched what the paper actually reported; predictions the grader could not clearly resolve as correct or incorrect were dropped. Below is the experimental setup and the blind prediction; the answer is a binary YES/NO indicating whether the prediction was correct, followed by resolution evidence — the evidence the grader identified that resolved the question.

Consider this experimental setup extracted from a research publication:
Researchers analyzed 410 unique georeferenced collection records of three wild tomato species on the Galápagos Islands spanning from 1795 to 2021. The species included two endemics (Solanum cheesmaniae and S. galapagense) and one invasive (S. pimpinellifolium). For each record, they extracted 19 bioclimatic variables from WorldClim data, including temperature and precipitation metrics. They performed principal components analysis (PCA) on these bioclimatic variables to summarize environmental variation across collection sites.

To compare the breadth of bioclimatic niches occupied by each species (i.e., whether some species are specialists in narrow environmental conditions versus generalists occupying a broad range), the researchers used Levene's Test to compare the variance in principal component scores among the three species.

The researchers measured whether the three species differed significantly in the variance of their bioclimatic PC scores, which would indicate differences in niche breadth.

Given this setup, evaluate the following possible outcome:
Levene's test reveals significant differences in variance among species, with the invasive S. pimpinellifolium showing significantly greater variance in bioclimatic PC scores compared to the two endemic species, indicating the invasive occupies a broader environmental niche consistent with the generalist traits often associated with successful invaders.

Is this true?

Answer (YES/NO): NO